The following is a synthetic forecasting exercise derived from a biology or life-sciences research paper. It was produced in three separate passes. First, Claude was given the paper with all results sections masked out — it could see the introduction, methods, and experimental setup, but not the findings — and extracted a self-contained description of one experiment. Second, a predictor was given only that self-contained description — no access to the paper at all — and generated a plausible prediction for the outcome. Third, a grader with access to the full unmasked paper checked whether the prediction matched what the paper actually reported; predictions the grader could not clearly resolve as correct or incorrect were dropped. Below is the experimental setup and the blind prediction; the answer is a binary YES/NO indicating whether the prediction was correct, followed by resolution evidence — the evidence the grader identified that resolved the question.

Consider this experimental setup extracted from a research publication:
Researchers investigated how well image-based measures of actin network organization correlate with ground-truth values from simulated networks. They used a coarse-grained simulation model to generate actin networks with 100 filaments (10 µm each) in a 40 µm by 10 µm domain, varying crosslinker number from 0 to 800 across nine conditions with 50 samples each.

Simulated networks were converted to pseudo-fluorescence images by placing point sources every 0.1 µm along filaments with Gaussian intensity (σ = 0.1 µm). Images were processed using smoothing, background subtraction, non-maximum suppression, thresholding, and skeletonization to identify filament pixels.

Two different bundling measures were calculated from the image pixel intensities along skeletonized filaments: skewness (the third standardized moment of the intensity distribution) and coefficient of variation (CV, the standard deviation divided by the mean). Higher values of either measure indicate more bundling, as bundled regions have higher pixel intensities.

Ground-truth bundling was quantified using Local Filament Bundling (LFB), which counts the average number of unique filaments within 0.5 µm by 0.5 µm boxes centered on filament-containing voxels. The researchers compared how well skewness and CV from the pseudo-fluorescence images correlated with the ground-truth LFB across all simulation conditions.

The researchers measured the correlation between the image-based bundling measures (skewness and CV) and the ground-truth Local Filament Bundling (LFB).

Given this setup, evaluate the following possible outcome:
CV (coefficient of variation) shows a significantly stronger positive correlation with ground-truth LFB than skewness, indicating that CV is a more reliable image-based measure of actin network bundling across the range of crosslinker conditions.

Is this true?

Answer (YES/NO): NO